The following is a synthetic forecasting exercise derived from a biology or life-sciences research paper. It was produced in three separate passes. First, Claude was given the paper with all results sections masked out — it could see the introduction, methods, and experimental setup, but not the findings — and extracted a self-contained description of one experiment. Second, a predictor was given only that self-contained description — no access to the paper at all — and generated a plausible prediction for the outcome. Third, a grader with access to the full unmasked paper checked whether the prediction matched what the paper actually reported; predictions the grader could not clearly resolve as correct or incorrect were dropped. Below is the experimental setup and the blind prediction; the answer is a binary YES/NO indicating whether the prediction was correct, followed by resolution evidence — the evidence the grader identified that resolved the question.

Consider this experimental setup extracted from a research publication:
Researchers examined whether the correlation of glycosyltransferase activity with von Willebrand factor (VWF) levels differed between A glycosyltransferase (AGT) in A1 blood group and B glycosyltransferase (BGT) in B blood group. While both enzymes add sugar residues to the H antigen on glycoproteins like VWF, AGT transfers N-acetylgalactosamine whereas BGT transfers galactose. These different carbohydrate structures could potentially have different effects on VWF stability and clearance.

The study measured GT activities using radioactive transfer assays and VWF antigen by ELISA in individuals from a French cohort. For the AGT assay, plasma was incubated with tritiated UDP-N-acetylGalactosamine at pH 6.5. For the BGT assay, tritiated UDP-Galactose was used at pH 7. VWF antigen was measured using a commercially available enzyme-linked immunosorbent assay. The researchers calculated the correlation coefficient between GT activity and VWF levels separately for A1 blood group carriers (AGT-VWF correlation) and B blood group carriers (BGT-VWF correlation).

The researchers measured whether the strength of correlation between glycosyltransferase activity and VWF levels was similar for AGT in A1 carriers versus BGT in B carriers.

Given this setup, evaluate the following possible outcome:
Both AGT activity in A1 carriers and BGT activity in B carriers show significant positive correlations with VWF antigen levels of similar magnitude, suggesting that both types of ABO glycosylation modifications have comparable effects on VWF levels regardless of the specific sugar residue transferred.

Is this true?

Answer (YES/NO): NO